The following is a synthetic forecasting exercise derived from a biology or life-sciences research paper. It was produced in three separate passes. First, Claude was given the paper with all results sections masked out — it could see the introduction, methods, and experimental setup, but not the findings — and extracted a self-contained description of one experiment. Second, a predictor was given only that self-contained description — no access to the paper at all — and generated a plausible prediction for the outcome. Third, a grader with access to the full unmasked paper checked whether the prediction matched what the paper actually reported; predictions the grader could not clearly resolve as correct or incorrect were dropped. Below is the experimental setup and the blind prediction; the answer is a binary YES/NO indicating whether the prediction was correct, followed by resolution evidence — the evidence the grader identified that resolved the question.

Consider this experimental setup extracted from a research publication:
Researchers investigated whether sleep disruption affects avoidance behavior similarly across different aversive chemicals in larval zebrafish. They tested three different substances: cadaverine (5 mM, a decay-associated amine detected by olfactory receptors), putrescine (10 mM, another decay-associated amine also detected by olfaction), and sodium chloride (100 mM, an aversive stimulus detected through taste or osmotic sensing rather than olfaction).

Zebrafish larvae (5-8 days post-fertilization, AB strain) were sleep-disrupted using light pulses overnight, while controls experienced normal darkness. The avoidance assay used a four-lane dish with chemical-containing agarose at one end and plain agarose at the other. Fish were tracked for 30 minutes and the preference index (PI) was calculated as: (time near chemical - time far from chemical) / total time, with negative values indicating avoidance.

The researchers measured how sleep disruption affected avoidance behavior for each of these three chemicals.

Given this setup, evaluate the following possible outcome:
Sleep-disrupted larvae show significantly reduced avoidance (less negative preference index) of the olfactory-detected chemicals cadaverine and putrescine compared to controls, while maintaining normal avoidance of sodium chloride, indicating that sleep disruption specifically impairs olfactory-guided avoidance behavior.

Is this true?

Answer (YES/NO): NO